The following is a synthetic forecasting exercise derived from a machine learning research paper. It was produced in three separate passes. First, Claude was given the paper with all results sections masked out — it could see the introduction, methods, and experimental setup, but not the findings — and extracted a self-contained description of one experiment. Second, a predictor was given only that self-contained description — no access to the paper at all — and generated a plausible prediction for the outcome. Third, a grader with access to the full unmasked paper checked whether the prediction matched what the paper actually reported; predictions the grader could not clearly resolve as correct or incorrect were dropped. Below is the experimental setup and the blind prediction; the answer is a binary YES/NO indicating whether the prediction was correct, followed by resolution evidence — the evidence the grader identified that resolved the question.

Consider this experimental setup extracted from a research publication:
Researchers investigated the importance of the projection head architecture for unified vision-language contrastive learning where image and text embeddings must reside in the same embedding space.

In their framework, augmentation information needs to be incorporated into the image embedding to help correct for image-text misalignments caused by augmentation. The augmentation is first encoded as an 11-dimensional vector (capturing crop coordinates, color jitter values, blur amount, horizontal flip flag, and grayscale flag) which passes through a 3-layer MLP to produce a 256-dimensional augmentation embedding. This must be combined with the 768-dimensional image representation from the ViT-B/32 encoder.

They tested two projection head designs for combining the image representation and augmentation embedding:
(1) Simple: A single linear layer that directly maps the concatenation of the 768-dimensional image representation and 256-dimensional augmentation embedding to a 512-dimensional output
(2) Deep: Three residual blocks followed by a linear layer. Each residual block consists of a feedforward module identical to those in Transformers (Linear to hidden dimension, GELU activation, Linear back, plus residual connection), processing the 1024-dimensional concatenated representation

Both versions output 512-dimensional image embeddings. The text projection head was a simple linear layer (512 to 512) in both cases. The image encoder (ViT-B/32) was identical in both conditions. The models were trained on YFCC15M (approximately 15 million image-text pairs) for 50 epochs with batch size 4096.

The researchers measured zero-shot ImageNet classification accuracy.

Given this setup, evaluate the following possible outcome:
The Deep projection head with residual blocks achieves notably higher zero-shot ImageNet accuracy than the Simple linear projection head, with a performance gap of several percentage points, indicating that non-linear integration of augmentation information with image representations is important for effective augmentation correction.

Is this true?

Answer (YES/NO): YES